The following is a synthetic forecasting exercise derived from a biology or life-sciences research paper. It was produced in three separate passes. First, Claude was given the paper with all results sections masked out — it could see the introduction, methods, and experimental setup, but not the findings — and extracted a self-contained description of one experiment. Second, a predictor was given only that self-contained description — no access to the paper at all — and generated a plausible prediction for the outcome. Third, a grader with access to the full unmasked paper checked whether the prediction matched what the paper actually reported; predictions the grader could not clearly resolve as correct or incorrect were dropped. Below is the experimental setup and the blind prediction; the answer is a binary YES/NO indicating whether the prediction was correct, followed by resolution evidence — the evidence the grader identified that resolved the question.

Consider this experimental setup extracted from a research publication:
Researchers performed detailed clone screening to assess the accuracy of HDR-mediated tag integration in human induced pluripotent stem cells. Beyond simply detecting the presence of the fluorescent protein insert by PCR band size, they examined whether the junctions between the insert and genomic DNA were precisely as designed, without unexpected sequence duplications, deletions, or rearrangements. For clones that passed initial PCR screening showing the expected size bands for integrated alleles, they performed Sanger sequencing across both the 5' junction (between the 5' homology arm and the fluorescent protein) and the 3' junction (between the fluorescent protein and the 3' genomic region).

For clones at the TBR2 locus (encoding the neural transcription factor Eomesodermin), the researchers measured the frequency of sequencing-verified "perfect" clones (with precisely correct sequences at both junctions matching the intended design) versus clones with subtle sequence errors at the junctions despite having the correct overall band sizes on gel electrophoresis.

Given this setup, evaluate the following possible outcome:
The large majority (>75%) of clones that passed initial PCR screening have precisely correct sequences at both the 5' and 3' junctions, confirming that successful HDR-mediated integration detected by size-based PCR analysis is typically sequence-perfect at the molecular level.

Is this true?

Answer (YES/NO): YES